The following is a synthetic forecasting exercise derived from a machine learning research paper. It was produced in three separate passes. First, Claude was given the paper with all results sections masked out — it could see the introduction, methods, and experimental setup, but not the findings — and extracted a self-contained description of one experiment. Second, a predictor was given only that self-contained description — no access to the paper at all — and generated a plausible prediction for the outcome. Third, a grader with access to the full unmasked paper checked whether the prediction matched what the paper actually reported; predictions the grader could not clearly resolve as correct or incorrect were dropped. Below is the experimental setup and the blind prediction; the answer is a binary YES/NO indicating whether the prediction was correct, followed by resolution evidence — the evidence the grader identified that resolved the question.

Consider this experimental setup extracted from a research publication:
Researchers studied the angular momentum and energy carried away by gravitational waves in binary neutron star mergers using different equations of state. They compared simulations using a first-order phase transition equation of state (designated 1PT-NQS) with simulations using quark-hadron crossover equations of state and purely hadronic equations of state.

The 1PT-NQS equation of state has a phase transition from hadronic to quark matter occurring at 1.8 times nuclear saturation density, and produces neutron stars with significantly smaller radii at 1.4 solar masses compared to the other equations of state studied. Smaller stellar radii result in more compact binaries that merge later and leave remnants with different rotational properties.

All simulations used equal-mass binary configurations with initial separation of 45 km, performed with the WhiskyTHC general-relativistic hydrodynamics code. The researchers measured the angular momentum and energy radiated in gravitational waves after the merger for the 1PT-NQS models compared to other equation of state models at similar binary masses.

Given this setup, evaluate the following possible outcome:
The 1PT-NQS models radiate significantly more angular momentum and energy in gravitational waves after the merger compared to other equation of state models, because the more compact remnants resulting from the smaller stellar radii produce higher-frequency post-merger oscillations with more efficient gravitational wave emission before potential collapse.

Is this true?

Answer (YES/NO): YES